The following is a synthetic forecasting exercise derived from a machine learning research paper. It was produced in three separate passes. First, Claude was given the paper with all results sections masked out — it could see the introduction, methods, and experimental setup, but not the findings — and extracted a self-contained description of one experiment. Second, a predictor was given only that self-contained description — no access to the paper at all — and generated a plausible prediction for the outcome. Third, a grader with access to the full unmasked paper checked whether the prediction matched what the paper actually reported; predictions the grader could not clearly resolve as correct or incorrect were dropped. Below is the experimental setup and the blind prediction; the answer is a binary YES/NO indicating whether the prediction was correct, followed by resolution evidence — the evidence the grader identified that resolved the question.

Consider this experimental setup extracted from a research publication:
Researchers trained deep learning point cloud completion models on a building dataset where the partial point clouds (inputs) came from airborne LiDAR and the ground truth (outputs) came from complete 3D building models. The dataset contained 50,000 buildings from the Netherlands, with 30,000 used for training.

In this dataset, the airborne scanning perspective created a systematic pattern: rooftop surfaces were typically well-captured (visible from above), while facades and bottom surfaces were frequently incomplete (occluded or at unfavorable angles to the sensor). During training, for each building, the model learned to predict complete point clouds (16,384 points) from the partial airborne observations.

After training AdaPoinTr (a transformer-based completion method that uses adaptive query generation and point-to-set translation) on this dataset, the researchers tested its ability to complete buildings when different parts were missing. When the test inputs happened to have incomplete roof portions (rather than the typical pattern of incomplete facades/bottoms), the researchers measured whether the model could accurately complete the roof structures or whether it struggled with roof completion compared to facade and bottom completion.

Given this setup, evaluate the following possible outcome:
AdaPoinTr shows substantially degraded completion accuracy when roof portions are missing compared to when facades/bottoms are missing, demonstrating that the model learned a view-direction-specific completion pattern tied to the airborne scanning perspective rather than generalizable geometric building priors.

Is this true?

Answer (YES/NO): YES